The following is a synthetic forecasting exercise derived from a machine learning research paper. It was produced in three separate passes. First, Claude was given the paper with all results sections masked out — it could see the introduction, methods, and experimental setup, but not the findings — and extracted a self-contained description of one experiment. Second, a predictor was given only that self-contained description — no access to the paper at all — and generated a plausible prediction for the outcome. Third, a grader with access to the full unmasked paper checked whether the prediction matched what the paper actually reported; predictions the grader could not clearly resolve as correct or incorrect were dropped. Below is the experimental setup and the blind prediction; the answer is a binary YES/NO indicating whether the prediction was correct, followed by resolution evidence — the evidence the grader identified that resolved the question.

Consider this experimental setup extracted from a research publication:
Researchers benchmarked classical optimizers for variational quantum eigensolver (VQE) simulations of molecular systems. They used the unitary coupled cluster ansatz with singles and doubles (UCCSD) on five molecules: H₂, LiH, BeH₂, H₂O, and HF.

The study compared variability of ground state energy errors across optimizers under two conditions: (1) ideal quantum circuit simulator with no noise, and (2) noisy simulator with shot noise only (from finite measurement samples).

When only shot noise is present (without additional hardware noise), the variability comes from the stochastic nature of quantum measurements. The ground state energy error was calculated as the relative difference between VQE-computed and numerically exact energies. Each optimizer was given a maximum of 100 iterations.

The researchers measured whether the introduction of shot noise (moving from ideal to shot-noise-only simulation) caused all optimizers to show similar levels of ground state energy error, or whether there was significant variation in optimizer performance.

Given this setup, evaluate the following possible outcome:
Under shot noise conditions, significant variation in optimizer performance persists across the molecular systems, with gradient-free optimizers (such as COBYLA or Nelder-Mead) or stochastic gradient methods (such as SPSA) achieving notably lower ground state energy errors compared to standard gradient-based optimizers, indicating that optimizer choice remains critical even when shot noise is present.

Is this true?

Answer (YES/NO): NO